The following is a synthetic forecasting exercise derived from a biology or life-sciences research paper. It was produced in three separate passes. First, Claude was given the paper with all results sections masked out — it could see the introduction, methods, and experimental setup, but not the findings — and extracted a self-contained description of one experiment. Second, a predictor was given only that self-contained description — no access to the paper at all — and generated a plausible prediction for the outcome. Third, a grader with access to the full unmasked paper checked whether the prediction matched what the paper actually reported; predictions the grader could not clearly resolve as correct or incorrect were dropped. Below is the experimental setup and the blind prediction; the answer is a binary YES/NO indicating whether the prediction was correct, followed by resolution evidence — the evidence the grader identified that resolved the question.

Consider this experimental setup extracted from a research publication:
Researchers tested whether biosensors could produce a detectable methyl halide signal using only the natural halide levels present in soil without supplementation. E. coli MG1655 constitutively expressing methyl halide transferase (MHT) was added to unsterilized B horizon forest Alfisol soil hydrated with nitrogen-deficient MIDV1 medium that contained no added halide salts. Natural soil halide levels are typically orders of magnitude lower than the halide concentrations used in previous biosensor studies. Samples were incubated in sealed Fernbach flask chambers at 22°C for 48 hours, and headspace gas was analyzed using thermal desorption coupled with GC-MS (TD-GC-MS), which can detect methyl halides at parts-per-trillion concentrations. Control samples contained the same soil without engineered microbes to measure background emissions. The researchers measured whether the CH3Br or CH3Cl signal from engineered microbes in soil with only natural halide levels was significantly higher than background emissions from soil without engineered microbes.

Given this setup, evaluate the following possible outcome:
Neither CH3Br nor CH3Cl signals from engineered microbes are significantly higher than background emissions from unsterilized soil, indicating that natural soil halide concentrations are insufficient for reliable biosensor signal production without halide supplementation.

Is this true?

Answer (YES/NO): NO